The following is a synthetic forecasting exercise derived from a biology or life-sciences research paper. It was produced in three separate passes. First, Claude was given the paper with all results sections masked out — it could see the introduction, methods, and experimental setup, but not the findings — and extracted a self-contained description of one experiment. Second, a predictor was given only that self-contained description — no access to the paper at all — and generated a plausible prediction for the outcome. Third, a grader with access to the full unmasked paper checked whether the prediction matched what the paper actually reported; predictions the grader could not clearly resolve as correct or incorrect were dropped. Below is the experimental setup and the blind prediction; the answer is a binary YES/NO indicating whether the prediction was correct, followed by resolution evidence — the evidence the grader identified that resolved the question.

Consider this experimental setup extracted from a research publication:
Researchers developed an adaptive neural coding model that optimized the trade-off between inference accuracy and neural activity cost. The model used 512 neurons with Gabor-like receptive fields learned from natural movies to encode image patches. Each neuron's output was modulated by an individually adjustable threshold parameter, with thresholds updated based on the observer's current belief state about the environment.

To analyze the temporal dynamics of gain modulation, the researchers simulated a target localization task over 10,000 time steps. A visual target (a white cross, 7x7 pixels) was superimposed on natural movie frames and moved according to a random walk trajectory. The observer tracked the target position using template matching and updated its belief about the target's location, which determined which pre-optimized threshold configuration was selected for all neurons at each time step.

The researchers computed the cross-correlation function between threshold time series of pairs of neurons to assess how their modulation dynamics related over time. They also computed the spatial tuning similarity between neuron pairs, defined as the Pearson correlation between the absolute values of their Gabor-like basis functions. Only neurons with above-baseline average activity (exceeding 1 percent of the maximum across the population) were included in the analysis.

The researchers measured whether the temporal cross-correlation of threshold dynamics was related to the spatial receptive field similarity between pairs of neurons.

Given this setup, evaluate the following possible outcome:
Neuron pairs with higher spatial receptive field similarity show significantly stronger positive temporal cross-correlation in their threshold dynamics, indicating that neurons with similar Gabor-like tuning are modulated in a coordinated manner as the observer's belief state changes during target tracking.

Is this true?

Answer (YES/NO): YES